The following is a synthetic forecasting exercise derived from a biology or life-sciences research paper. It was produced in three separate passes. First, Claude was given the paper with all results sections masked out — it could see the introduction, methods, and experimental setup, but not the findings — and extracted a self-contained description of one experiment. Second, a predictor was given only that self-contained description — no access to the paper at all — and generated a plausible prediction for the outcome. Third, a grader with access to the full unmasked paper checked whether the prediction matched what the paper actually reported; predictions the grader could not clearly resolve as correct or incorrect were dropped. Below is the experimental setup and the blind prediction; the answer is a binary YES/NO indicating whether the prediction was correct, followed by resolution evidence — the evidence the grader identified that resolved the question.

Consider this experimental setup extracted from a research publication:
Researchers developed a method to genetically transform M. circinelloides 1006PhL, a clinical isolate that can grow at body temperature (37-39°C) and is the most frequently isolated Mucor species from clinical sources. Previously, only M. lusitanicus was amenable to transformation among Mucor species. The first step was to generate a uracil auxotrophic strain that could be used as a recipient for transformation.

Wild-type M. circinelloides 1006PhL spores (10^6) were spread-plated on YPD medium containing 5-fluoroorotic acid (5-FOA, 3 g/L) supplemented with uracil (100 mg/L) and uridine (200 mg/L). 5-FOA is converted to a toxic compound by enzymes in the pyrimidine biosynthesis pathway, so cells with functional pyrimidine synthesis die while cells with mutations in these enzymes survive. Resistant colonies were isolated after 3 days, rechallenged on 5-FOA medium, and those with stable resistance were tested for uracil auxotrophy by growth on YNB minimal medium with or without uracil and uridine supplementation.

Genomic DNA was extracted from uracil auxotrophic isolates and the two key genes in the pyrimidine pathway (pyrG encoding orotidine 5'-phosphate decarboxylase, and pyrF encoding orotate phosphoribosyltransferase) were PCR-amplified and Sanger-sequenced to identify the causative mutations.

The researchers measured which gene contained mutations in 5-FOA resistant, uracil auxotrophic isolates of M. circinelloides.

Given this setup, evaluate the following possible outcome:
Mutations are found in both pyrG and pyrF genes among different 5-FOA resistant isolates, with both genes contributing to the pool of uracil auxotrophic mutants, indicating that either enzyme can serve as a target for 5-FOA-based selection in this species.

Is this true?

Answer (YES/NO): NO